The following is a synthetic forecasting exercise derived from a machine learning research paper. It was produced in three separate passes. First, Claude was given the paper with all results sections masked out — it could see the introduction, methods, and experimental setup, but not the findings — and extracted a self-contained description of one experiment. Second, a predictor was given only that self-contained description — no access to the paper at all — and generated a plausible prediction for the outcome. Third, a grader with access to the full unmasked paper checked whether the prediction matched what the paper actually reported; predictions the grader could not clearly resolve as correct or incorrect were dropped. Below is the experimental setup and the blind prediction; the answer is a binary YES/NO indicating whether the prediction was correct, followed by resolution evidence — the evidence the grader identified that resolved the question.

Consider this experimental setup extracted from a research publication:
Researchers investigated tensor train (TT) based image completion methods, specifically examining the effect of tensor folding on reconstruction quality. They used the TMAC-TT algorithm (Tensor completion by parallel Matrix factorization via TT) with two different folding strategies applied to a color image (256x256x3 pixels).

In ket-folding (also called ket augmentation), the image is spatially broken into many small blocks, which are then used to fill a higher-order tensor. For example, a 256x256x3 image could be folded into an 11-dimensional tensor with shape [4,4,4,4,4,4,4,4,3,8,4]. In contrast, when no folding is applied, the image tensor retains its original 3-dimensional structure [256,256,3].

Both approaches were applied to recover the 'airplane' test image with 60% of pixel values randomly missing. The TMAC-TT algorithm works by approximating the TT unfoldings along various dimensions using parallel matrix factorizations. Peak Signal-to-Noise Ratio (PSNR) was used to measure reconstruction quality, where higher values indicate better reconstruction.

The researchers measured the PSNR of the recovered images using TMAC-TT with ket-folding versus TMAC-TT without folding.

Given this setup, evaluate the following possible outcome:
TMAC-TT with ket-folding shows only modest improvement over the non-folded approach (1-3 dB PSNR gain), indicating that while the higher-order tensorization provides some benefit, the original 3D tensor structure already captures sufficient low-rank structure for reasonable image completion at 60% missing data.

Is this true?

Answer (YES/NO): YES